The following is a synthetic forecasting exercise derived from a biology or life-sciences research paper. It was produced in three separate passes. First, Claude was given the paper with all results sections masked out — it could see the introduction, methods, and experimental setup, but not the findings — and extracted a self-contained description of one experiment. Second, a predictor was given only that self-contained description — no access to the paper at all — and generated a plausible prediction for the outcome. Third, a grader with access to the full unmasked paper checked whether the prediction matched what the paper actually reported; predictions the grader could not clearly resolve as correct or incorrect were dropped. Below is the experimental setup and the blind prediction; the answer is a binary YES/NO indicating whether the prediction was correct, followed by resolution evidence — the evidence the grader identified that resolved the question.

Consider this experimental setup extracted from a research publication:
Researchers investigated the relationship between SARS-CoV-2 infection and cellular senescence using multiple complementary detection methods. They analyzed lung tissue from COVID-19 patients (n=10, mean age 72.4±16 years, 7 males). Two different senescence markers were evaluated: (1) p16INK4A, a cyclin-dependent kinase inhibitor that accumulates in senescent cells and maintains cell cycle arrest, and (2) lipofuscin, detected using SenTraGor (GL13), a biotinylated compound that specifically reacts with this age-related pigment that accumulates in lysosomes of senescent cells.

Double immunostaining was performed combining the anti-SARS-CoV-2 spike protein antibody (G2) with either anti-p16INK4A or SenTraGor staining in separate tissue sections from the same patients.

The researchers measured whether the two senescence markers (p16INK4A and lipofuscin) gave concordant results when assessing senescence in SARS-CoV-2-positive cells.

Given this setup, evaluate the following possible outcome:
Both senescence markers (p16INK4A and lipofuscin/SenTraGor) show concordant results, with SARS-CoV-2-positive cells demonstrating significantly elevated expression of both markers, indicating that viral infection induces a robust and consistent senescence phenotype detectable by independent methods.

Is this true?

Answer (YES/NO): YES